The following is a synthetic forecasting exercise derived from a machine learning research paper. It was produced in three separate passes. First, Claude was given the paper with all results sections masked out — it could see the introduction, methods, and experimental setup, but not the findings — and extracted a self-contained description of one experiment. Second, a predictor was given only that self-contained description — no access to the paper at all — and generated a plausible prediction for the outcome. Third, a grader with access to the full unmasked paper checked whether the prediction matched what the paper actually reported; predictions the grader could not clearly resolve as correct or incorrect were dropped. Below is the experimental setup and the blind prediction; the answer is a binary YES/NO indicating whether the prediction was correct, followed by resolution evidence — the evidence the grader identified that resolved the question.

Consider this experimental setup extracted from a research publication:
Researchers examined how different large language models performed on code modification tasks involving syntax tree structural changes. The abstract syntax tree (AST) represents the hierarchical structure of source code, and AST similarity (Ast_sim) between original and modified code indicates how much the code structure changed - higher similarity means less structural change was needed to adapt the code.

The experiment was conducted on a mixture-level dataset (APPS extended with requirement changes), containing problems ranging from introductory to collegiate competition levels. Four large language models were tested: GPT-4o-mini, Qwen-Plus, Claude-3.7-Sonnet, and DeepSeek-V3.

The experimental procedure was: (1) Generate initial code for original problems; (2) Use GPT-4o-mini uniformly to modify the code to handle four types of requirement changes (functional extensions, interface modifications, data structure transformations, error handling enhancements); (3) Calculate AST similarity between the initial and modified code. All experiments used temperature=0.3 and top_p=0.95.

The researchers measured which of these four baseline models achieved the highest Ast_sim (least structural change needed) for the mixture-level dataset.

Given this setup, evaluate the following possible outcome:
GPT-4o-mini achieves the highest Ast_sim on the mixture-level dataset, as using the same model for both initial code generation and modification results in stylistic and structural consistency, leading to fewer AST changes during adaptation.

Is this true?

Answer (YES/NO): NO